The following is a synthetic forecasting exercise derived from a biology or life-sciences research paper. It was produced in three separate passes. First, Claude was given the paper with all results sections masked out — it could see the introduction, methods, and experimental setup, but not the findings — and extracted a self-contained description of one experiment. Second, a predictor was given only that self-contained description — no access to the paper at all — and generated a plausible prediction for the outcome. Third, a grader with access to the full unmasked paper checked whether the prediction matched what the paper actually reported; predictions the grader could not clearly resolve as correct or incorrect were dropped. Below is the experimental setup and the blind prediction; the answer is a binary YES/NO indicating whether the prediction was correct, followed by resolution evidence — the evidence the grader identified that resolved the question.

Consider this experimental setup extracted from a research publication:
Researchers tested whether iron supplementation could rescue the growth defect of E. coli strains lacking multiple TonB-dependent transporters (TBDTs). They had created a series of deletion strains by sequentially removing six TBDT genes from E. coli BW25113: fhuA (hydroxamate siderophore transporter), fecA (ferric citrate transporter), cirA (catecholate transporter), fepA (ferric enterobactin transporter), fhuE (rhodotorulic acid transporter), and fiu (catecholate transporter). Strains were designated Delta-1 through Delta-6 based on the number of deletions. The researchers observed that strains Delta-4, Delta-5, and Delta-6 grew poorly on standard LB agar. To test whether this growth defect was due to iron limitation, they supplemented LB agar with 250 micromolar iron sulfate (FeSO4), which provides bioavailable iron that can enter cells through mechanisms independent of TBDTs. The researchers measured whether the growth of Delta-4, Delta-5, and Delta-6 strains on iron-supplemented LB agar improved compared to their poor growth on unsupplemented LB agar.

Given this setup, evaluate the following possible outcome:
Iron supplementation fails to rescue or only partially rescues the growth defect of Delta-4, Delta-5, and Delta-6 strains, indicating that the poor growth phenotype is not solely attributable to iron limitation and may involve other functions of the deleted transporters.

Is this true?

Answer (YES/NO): NO